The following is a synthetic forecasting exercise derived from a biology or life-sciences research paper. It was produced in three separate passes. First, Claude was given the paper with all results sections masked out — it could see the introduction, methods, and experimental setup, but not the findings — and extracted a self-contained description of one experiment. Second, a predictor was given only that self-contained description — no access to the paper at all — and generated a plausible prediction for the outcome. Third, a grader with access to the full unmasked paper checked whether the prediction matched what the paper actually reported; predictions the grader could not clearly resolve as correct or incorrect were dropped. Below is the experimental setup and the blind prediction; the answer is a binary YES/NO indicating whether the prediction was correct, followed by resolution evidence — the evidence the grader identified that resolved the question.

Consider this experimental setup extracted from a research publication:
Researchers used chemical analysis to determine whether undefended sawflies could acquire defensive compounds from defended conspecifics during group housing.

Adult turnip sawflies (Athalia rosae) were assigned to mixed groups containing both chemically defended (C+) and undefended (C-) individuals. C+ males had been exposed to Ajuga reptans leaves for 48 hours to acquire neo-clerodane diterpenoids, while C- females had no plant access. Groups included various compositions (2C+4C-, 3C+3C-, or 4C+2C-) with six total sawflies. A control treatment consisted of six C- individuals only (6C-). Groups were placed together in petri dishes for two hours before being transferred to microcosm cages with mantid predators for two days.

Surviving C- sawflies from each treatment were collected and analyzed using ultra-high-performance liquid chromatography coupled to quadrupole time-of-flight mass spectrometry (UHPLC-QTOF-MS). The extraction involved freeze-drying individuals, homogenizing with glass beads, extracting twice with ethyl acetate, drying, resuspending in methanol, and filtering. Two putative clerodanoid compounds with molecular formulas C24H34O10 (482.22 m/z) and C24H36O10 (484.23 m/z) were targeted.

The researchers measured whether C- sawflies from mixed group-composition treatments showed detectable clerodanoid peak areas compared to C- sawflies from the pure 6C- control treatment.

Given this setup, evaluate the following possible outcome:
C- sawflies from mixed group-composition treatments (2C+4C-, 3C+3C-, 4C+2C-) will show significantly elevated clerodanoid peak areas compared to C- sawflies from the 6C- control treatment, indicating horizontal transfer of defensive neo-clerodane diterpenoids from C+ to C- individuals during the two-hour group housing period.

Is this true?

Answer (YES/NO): YES